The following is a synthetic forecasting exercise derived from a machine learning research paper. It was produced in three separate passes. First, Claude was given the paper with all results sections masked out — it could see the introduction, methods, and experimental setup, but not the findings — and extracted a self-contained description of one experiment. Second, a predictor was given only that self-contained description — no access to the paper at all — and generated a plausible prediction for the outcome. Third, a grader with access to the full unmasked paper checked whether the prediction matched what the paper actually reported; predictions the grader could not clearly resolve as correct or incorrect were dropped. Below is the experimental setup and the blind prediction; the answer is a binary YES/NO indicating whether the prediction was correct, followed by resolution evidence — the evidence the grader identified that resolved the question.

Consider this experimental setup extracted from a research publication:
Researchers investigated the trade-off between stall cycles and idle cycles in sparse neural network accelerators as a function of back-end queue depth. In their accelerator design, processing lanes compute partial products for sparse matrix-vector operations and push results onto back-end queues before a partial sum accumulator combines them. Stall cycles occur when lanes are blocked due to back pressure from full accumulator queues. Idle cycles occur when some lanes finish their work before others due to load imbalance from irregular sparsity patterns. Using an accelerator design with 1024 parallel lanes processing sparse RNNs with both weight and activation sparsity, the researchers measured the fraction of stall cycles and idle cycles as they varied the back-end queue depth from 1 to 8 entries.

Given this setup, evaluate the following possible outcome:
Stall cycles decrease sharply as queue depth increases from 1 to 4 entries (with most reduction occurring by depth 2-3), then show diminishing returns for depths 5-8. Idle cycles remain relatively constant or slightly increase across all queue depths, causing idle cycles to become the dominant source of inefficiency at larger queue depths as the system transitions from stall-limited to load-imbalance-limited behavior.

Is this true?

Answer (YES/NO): NO